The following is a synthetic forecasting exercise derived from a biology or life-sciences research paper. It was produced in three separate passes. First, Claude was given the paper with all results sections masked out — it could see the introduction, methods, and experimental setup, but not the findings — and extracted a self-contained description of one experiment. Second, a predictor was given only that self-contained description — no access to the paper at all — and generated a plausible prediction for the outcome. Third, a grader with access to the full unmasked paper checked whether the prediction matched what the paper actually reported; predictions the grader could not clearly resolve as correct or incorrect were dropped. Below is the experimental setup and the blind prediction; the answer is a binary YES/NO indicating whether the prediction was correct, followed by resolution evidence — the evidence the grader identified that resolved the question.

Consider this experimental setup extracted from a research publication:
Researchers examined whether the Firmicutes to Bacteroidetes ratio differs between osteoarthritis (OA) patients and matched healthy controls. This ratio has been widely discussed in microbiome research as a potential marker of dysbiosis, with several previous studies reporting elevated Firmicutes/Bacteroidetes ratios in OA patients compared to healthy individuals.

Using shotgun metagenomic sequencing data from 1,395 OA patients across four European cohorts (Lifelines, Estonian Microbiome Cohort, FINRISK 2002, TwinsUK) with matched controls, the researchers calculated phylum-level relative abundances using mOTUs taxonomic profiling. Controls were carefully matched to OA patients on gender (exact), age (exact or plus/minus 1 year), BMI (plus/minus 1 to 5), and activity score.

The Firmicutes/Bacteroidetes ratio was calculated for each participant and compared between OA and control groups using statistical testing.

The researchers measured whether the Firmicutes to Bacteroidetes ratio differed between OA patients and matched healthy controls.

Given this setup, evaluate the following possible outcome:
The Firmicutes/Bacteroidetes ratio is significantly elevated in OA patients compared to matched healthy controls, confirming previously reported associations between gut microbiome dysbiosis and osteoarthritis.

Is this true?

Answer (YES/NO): NO